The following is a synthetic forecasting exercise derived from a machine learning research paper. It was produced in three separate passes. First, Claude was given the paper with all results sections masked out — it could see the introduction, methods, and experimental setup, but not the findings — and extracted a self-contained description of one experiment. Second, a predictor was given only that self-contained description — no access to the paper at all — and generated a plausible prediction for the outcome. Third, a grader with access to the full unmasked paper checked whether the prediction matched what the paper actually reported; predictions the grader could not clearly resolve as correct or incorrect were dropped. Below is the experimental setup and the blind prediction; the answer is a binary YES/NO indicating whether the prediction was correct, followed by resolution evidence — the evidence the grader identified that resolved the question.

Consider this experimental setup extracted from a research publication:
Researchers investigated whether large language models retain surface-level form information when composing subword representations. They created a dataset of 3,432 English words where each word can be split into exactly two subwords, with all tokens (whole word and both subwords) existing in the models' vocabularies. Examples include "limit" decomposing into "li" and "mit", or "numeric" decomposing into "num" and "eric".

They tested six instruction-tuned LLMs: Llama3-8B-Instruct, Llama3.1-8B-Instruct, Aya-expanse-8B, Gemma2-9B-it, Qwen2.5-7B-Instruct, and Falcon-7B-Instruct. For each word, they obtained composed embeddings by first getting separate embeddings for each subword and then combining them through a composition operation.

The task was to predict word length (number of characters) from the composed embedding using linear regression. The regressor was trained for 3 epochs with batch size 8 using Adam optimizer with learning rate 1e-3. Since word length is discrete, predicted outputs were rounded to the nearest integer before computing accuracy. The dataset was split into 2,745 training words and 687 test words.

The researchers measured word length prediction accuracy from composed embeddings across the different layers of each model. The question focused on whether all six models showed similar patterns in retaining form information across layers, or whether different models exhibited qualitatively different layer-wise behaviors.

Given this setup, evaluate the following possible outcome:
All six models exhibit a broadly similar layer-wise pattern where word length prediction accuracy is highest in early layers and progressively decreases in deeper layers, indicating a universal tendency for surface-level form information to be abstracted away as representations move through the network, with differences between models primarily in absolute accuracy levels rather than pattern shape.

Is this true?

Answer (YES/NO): NO